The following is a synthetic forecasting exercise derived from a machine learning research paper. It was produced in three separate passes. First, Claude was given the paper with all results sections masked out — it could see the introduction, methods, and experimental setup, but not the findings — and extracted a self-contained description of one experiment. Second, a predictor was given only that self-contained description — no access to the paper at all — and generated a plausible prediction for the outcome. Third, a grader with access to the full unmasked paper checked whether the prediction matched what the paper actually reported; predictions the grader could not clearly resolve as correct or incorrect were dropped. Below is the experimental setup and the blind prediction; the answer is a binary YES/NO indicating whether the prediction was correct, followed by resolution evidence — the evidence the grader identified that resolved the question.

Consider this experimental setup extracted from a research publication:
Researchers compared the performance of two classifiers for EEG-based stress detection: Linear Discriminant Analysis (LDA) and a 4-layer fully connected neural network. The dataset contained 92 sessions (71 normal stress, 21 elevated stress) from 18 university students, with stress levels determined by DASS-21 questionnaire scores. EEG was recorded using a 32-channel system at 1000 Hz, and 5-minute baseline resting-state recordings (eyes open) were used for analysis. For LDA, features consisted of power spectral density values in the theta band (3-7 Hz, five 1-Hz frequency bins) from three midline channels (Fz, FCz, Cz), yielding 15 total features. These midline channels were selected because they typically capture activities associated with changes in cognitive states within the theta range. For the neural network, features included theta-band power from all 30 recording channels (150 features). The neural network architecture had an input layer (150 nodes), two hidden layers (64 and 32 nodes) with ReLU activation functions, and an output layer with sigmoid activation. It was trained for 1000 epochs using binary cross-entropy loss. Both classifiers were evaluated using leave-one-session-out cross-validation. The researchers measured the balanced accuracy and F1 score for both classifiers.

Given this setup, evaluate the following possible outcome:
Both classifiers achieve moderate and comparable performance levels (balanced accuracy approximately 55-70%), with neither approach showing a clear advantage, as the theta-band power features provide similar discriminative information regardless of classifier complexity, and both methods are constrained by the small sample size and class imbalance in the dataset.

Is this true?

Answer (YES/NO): NO